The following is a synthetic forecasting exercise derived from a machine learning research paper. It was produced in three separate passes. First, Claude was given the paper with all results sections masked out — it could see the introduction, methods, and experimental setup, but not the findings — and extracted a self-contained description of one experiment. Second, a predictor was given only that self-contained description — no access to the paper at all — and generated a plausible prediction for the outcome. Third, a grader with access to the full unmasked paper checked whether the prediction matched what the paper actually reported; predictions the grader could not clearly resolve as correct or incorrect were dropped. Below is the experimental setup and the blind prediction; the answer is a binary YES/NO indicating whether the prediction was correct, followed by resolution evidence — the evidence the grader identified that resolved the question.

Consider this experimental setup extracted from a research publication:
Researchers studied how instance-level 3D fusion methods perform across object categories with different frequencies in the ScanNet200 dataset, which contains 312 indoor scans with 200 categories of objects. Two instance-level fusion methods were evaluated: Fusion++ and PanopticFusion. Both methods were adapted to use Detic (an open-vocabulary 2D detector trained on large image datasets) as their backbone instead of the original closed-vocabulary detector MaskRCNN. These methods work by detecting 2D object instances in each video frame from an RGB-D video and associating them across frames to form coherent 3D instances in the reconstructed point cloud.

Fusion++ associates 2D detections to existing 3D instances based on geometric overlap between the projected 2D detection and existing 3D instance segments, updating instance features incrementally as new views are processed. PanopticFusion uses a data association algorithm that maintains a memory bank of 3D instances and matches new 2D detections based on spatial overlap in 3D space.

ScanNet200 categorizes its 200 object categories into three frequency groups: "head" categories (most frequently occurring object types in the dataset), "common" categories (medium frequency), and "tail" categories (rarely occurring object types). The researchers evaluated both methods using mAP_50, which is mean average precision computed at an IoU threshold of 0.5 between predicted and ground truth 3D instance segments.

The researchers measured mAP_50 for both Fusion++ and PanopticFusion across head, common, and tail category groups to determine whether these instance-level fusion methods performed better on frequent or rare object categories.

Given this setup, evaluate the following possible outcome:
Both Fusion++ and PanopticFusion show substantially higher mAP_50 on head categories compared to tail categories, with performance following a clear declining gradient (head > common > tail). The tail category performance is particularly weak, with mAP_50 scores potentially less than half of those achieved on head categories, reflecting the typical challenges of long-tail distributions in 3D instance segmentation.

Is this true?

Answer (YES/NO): NO